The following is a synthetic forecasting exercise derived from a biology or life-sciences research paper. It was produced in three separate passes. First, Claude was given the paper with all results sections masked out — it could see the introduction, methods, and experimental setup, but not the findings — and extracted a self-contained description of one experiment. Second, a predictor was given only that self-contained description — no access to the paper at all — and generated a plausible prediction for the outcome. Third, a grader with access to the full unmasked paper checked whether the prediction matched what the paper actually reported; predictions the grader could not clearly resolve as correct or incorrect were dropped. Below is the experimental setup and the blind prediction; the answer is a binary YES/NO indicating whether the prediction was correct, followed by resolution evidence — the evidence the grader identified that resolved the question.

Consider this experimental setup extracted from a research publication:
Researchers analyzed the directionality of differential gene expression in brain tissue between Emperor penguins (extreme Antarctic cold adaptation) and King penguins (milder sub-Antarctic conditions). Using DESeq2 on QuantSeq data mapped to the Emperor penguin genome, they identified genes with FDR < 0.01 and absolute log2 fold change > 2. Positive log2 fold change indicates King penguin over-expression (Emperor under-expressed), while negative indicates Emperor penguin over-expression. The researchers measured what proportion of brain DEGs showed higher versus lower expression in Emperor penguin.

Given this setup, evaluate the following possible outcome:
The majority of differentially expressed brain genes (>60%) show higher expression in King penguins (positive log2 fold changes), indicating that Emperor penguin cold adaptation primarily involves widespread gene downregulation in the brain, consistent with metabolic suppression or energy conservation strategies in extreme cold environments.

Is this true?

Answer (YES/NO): YES